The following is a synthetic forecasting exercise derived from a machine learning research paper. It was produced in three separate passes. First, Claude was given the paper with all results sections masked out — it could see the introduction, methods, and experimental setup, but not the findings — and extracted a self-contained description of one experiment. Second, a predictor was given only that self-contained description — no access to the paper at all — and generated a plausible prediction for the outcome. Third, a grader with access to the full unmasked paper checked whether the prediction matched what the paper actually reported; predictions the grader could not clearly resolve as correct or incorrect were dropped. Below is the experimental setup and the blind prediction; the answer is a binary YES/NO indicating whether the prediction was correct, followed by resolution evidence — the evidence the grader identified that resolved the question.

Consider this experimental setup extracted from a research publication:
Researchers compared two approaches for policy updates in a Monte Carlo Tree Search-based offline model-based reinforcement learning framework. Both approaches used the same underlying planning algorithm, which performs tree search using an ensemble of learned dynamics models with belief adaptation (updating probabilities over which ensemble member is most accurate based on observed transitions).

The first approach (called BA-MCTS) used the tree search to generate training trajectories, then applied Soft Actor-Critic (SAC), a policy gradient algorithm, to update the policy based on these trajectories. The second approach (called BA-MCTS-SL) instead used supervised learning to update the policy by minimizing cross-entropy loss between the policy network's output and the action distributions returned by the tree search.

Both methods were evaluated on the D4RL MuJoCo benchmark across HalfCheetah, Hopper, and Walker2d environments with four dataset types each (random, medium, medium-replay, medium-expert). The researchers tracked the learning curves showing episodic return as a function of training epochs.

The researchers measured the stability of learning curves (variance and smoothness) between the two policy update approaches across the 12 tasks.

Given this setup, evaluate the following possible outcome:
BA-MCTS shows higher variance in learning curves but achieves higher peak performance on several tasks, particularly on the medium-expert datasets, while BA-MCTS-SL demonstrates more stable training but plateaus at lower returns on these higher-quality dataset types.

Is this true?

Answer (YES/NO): NO